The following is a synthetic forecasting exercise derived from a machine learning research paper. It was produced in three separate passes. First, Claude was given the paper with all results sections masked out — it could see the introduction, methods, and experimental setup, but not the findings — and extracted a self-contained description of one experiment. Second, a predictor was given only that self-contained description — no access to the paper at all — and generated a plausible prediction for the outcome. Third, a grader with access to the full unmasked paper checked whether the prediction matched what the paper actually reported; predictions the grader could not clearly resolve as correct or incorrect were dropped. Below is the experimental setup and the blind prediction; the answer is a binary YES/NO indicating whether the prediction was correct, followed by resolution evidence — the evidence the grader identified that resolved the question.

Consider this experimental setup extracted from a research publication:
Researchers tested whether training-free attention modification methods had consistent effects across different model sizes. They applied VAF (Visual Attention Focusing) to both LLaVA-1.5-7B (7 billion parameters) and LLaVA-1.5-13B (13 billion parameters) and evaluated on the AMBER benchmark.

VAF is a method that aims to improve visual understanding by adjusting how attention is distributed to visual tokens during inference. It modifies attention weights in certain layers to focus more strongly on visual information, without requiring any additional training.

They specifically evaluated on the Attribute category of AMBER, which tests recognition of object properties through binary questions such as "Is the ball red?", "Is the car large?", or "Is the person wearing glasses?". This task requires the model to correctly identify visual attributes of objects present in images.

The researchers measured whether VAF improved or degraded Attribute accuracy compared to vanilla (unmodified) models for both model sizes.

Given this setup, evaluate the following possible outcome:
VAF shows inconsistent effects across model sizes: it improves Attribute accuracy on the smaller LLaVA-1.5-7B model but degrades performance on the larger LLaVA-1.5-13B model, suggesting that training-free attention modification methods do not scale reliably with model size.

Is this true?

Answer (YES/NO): NO